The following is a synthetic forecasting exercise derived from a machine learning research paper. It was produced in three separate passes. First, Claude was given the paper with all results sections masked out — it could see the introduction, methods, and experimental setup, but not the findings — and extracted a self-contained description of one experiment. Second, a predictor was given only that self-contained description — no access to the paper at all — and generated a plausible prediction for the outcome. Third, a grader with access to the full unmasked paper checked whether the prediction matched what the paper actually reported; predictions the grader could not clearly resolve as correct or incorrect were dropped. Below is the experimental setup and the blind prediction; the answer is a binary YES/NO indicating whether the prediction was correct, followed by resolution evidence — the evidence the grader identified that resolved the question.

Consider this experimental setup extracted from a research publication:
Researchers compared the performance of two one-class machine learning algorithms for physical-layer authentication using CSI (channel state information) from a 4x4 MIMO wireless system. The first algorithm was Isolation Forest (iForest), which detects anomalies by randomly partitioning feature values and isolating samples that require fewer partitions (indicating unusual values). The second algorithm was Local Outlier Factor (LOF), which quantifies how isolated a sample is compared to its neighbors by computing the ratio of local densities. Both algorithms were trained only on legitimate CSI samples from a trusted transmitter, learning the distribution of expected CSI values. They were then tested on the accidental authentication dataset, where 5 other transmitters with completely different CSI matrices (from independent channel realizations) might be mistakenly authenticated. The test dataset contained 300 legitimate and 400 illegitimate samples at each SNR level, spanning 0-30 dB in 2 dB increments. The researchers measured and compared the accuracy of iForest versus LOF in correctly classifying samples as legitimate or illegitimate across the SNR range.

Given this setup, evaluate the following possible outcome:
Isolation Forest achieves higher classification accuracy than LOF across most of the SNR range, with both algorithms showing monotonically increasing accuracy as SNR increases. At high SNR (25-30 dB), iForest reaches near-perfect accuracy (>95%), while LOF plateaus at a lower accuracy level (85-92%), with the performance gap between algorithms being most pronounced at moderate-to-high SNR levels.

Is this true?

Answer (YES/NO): NO